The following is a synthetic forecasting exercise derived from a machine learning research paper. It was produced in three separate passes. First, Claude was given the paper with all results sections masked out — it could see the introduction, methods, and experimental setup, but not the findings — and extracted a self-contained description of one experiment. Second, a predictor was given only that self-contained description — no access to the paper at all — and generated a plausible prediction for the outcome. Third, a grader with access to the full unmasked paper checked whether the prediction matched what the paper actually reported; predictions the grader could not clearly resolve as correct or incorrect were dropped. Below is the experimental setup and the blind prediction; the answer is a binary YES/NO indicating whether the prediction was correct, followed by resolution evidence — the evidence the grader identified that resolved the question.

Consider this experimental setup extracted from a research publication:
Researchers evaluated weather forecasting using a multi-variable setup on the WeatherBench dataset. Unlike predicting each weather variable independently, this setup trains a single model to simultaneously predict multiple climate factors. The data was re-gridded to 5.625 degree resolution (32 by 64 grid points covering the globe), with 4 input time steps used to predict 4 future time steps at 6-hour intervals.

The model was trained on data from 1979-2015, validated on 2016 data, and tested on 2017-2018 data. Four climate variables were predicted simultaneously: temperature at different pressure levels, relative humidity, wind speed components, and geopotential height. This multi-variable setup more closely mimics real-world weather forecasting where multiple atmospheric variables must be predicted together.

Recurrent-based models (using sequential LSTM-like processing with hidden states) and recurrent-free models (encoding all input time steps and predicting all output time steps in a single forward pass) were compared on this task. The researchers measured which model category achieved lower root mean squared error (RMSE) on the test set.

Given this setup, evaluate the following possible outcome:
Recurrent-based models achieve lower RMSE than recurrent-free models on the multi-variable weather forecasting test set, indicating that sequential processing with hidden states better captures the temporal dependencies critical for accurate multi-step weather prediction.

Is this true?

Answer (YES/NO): NO